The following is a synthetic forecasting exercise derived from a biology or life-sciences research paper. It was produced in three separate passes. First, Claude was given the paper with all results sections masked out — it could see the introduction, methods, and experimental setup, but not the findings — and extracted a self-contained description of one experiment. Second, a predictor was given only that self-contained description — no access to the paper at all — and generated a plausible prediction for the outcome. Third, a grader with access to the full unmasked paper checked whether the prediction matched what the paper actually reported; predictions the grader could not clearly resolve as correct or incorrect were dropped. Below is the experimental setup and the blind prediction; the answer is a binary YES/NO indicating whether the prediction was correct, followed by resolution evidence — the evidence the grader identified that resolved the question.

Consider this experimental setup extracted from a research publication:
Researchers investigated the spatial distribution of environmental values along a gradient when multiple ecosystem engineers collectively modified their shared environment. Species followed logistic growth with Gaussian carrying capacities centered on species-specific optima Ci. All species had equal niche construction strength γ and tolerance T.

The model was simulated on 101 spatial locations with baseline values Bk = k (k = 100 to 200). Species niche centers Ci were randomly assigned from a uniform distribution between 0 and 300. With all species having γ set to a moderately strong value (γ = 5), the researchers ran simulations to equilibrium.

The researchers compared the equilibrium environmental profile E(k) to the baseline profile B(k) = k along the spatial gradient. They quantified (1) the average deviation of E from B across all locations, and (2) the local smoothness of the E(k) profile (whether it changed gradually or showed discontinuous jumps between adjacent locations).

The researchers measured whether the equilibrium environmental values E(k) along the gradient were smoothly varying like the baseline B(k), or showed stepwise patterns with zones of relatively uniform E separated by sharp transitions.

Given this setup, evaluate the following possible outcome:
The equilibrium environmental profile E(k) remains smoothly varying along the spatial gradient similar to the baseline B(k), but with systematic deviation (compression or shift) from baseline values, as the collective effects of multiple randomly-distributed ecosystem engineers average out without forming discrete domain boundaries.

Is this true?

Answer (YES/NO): NO